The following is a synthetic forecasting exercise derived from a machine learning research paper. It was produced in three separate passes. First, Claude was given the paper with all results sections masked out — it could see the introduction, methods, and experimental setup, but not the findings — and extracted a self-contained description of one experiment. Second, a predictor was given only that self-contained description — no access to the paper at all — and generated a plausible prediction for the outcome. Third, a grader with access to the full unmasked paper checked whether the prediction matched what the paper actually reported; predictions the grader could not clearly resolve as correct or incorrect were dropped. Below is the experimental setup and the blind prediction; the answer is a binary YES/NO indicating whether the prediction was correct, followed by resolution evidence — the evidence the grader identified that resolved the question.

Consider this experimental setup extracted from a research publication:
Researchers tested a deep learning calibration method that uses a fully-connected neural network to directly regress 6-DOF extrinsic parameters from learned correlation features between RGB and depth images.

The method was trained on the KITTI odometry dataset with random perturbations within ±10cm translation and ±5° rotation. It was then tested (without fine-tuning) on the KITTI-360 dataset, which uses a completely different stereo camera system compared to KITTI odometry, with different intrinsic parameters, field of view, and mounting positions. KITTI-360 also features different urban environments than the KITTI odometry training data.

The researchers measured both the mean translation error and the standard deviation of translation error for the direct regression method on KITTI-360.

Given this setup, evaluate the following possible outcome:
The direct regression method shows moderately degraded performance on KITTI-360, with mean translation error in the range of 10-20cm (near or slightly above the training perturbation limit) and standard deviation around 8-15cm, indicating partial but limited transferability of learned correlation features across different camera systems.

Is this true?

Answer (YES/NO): NO